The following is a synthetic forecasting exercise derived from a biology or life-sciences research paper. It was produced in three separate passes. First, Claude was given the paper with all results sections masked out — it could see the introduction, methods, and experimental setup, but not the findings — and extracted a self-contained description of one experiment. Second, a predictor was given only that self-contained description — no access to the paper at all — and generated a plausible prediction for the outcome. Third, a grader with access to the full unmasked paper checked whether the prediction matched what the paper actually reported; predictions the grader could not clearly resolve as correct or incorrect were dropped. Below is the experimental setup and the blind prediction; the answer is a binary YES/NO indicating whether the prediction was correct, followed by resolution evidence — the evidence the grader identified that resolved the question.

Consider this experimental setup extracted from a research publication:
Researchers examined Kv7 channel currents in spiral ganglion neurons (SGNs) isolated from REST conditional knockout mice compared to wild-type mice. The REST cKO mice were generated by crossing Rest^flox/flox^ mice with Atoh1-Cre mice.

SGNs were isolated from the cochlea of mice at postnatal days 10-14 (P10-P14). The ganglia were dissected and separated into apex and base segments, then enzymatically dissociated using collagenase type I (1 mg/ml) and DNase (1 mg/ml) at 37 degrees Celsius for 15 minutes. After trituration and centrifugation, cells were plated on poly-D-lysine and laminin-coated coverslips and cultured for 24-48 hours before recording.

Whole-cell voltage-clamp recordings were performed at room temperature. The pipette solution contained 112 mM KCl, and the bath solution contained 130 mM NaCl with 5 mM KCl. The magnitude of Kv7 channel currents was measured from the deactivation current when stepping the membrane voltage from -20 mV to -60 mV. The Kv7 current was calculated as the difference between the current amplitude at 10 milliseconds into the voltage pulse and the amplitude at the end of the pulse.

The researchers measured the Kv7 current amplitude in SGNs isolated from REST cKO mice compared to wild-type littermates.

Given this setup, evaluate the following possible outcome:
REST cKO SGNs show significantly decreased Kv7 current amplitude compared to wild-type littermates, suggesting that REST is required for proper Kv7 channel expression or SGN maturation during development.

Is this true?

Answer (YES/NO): NO